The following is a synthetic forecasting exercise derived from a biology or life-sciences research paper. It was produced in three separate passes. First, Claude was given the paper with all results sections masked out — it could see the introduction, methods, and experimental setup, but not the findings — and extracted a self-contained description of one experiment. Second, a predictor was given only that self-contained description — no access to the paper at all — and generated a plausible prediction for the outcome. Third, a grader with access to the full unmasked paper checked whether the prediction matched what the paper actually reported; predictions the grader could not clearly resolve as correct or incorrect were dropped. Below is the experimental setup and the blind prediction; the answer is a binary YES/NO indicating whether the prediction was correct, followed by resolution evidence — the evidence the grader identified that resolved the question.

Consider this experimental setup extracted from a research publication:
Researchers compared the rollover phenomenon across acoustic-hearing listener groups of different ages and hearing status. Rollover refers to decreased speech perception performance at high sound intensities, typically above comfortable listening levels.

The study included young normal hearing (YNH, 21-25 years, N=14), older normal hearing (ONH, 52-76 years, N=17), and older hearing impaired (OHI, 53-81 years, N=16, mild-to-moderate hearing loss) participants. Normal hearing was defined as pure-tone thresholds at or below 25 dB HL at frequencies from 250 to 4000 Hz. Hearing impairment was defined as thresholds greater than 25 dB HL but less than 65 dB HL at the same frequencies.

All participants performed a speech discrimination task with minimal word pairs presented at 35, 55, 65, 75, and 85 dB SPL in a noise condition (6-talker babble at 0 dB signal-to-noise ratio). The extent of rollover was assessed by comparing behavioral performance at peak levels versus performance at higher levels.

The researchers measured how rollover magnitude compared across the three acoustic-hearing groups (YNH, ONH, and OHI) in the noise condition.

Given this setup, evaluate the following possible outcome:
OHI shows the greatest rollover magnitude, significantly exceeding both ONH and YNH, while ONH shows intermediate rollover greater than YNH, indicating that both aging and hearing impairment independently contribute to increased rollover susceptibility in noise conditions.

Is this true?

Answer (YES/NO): NO